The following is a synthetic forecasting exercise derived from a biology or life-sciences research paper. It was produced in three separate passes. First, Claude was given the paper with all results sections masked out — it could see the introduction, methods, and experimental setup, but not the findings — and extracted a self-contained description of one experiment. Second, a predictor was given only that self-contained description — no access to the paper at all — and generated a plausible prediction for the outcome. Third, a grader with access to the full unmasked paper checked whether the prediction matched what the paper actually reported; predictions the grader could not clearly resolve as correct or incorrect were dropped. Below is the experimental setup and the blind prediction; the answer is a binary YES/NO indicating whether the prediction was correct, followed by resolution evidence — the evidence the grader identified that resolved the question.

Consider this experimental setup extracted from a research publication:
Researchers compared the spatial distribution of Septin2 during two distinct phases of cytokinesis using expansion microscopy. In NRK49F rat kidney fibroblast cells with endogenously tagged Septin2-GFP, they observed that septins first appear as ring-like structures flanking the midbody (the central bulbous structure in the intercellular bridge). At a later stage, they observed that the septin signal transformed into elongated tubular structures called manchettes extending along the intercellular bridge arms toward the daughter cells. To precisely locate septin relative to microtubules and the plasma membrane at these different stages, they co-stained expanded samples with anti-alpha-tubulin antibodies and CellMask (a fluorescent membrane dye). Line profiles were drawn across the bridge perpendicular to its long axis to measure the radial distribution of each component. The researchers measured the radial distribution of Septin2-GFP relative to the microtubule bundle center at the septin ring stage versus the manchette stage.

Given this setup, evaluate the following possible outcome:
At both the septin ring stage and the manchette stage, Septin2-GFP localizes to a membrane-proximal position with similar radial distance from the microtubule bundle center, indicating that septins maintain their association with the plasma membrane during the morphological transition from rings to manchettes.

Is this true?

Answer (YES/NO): YES